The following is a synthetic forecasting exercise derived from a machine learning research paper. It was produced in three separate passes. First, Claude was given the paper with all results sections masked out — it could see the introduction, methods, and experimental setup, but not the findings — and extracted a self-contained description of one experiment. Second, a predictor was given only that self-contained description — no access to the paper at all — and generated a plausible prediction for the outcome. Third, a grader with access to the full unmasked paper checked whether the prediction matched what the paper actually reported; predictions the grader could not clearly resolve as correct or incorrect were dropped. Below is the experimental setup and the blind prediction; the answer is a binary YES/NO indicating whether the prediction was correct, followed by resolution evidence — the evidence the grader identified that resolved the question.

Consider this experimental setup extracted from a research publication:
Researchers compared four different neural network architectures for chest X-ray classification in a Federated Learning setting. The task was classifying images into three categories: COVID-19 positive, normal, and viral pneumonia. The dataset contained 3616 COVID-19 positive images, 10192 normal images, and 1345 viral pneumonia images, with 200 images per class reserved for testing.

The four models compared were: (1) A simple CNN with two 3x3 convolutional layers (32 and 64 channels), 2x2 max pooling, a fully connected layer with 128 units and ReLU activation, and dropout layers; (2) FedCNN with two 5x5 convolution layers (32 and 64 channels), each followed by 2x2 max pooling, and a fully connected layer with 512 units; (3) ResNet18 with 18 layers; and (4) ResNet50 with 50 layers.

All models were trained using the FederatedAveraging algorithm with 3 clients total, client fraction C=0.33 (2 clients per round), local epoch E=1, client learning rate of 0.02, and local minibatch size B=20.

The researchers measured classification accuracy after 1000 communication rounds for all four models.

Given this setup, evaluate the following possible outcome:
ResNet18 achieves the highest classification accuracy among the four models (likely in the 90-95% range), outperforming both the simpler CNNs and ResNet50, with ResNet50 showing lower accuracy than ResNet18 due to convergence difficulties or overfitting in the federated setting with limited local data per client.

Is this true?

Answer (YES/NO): NO